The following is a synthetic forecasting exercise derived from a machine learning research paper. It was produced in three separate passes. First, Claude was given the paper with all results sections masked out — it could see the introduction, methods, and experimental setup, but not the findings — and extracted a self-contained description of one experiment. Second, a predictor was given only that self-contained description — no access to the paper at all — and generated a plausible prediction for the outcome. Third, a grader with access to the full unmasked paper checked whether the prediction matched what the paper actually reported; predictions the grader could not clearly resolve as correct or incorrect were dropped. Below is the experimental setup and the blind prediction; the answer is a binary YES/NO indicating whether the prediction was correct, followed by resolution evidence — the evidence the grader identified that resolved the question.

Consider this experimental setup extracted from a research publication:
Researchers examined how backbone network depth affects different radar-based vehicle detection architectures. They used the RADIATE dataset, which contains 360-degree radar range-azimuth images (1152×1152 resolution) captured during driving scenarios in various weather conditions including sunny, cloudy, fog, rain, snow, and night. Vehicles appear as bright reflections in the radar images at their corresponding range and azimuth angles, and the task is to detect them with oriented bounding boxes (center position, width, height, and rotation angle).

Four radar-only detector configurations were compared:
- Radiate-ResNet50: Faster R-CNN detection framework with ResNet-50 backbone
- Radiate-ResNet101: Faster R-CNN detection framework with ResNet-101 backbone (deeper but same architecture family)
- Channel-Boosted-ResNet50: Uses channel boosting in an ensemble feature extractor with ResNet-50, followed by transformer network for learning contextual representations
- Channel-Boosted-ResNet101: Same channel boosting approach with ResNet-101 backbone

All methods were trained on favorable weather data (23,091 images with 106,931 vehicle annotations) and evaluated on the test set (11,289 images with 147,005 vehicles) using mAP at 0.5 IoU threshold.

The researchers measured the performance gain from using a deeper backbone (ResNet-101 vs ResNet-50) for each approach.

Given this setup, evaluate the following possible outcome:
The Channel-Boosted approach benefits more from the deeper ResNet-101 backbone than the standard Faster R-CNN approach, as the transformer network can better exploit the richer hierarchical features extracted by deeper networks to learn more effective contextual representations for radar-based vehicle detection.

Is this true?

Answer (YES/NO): YES